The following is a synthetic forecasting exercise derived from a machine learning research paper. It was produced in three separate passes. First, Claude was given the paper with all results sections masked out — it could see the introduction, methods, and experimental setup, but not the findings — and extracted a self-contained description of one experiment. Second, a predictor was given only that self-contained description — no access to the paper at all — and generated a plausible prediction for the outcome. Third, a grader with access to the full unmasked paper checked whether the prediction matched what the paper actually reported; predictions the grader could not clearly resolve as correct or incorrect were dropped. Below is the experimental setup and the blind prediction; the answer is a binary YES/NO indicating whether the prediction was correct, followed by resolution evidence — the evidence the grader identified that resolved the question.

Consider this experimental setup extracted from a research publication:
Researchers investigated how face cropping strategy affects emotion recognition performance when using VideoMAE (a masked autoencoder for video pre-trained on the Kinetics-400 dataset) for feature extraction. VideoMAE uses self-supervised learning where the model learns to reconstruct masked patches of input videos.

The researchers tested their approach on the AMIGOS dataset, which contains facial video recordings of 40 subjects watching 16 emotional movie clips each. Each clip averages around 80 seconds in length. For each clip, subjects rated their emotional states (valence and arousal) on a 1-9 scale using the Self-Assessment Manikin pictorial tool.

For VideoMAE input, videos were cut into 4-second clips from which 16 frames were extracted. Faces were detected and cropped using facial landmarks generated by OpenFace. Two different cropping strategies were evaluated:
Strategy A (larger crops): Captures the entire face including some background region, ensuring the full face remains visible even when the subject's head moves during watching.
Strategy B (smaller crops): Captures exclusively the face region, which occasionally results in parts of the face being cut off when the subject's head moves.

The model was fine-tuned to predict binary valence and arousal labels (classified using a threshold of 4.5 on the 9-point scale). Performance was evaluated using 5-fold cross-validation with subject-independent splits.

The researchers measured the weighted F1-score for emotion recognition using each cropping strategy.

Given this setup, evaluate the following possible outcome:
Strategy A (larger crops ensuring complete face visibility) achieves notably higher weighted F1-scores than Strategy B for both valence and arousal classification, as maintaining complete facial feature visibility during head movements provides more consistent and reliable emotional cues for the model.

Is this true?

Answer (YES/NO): YES